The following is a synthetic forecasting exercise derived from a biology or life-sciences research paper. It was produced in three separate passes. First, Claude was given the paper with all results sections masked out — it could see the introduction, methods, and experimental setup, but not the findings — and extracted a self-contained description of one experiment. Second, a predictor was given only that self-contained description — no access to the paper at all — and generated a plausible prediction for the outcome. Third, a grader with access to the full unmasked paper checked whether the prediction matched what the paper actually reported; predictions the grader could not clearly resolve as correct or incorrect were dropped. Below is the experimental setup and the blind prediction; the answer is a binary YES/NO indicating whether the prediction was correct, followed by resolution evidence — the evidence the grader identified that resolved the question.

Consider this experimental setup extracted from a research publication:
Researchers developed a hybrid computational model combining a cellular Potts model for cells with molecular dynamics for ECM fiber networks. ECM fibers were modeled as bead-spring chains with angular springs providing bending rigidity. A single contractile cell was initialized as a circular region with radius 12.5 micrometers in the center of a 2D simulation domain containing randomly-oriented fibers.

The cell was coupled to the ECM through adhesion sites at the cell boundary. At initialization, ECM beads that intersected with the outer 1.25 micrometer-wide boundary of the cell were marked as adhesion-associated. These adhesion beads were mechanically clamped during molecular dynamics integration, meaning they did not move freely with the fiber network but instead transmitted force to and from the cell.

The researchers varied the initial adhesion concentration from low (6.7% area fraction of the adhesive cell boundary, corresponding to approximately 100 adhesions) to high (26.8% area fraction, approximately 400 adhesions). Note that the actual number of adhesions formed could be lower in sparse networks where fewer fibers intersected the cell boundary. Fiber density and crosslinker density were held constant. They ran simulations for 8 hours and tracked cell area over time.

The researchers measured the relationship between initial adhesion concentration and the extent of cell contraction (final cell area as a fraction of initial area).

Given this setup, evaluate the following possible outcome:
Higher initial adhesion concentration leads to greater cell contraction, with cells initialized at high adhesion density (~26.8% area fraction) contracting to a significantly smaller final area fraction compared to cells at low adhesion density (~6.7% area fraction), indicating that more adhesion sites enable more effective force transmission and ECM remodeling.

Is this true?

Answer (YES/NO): YES